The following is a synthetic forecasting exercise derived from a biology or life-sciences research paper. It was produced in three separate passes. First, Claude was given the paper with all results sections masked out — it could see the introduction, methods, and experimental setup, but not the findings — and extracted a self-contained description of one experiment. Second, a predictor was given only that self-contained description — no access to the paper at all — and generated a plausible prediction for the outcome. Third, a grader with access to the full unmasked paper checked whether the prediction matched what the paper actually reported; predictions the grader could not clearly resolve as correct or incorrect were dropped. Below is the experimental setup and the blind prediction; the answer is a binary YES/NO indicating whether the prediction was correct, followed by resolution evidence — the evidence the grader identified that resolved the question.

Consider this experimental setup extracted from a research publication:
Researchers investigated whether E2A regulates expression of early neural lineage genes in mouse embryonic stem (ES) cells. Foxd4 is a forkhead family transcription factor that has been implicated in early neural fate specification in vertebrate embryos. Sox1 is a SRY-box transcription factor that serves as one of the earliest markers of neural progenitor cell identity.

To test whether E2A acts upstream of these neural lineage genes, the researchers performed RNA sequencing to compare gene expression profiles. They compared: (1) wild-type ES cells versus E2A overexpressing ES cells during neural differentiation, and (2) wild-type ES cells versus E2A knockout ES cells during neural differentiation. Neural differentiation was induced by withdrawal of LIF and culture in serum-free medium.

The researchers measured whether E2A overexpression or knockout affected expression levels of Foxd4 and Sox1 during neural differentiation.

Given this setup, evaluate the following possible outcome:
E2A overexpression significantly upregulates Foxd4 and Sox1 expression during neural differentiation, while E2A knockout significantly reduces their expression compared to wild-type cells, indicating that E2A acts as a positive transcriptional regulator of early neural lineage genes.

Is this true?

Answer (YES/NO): YES